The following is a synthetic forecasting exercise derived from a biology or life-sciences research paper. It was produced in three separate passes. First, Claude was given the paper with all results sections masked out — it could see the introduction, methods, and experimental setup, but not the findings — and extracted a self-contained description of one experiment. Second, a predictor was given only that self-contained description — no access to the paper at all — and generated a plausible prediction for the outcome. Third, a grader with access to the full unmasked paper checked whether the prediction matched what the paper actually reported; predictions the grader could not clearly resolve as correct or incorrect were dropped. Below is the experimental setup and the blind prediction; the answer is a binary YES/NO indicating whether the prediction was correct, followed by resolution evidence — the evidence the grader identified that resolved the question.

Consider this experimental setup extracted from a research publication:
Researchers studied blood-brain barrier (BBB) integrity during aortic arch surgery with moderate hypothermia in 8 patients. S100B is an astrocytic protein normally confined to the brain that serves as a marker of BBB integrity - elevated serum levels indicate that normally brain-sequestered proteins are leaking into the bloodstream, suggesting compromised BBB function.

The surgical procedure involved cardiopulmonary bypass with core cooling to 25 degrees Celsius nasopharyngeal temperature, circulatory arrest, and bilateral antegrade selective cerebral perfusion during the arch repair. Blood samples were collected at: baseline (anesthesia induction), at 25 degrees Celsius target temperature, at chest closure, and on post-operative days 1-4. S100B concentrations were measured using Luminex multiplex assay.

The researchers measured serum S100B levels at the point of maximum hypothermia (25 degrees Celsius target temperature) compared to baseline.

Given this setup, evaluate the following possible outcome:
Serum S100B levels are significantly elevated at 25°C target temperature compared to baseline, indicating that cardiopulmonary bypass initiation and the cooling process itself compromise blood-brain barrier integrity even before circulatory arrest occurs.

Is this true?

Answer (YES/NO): YES